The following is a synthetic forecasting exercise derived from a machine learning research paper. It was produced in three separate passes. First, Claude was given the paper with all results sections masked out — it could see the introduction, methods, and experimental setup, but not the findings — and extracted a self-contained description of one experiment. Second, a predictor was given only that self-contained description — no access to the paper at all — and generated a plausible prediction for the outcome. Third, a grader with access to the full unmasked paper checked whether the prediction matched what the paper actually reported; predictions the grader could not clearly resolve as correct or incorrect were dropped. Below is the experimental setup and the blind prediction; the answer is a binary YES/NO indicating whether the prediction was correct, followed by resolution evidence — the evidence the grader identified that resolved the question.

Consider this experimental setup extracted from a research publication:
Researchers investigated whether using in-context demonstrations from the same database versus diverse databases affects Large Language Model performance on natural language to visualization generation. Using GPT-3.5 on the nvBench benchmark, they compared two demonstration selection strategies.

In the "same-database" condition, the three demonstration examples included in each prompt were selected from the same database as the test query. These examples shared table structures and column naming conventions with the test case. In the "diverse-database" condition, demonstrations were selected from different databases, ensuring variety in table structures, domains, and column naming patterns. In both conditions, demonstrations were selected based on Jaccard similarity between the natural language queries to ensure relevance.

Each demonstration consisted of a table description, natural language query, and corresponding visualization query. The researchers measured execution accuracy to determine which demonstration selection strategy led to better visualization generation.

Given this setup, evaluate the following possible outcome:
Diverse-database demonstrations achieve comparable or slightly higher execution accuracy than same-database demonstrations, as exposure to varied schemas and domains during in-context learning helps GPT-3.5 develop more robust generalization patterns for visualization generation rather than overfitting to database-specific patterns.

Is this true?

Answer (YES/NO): YES